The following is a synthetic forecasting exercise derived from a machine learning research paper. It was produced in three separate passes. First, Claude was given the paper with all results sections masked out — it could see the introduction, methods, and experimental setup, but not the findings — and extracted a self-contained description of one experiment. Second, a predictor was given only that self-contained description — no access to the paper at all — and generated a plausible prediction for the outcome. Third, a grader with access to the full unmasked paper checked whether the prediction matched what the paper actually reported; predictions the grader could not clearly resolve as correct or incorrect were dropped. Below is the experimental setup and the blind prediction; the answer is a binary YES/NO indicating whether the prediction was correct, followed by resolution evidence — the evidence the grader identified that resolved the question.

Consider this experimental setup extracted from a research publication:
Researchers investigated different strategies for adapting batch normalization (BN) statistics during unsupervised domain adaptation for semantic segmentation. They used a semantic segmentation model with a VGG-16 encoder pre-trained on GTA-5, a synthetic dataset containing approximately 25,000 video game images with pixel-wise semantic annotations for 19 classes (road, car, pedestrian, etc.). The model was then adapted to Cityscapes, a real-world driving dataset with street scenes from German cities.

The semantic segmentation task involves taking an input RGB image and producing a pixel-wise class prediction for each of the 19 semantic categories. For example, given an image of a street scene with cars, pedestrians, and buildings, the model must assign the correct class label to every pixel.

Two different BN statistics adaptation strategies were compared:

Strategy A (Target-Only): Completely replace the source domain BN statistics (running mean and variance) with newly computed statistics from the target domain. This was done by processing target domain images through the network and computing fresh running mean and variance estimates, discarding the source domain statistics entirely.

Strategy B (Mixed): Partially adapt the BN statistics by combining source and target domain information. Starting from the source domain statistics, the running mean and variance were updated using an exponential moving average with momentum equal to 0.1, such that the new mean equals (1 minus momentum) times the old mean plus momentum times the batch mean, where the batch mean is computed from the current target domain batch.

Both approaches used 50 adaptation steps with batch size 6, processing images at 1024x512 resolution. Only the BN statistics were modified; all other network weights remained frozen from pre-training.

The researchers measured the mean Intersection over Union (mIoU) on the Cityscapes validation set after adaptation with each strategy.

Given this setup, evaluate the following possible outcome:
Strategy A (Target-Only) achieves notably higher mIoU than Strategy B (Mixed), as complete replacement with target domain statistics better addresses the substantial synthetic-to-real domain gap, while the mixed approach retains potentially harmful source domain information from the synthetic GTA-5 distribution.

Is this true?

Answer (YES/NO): YES